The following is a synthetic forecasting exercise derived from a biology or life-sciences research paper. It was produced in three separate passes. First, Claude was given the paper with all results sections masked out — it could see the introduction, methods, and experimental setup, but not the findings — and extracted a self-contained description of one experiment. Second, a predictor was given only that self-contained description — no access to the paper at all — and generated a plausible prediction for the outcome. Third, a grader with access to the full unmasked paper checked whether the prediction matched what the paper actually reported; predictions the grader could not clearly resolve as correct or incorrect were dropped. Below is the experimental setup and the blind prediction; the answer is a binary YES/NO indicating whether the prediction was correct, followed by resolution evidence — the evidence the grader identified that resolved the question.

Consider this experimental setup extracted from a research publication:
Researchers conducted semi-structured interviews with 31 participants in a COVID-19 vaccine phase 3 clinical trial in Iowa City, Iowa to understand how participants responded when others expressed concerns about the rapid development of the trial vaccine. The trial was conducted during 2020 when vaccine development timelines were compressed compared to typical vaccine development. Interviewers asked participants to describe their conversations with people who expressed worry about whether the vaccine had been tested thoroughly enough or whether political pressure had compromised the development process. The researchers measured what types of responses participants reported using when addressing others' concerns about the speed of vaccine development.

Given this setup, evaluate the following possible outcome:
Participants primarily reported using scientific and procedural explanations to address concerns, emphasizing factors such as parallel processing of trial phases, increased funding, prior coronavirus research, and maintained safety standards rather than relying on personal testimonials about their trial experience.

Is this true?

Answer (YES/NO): NO